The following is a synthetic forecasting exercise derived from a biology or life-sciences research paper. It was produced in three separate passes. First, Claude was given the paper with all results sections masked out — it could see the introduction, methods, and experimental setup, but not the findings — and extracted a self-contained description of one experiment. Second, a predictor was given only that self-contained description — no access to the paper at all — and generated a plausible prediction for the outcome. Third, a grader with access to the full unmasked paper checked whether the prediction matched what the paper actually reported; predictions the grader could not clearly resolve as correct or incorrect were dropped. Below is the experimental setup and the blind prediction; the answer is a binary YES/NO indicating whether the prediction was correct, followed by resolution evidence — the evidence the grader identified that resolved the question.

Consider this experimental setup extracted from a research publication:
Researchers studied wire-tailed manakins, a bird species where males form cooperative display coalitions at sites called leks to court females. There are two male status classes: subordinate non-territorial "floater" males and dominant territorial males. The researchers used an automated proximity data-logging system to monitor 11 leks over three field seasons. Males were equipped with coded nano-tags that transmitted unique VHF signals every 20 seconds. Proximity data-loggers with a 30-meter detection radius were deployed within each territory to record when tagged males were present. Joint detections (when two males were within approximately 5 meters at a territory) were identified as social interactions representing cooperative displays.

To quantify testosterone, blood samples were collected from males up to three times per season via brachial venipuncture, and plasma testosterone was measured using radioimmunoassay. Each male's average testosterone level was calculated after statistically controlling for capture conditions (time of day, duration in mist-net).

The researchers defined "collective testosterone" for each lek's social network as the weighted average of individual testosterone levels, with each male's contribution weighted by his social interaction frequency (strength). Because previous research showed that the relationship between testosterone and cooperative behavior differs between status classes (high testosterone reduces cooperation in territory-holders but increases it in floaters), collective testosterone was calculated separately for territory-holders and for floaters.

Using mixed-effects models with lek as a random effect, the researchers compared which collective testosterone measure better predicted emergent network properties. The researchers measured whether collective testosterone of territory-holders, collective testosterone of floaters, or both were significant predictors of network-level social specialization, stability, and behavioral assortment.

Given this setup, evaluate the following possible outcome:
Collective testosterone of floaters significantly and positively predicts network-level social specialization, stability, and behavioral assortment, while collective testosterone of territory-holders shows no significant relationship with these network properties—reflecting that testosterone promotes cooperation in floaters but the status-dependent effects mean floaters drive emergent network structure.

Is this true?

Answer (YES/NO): NO